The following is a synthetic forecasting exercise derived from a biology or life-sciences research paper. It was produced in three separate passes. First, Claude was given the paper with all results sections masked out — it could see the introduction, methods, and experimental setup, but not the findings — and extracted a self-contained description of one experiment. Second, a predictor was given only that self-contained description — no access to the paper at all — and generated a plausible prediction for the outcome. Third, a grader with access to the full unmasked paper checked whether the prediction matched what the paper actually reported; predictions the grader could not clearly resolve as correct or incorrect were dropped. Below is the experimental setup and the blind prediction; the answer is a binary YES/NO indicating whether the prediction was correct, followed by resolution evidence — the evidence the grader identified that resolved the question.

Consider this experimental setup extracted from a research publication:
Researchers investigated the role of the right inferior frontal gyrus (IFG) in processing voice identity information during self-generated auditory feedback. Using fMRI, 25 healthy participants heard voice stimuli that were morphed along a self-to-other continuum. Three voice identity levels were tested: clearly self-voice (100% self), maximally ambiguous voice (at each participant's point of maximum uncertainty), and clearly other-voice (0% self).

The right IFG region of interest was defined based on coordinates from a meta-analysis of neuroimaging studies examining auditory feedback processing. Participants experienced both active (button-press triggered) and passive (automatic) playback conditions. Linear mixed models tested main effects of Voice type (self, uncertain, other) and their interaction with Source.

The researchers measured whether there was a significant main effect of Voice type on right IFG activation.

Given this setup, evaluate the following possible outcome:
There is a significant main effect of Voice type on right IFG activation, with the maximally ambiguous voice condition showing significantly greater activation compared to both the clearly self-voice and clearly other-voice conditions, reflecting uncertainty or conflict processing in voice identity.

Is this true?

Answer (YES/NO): NO